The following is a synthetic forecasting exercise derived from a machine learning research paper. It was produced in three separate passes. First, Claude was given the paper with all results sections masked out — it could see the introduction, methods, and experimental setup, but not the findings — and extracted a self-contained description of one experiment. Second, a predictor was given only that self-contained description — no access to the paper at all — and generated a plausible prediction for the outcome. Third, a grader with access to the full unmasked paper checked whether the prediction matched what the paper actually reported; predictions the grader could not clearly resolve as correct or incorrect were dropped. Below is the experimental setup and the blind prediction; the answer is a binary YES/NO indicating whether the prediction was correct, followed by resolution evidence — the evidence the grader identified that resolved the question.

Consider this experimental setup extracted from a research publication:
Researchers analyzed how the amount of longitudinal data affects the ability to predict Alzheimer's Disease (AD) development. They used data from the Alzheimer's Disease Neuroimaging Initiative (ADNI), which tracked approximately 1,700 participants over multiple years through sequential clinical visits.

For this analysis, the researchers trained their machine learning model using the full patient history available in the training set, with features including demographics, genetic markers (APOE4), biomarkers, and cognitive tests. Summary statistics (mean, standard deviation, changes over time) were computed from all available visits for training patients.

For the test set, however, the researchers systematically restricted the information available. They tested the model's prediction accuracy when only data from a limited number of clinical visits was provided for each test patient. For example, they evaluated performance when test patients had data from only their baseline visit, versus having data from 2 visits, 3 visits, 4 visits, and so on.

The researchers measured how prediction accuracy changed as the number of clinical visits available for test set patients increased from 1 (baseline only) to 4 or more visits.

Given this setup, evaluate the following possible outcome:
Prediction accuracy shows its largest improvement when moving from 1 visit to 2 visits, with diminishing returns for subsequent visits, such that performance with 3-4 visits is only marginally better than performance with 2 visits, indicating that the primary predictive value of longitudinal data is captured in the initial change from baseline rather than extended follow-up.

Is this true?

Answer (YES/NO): YES